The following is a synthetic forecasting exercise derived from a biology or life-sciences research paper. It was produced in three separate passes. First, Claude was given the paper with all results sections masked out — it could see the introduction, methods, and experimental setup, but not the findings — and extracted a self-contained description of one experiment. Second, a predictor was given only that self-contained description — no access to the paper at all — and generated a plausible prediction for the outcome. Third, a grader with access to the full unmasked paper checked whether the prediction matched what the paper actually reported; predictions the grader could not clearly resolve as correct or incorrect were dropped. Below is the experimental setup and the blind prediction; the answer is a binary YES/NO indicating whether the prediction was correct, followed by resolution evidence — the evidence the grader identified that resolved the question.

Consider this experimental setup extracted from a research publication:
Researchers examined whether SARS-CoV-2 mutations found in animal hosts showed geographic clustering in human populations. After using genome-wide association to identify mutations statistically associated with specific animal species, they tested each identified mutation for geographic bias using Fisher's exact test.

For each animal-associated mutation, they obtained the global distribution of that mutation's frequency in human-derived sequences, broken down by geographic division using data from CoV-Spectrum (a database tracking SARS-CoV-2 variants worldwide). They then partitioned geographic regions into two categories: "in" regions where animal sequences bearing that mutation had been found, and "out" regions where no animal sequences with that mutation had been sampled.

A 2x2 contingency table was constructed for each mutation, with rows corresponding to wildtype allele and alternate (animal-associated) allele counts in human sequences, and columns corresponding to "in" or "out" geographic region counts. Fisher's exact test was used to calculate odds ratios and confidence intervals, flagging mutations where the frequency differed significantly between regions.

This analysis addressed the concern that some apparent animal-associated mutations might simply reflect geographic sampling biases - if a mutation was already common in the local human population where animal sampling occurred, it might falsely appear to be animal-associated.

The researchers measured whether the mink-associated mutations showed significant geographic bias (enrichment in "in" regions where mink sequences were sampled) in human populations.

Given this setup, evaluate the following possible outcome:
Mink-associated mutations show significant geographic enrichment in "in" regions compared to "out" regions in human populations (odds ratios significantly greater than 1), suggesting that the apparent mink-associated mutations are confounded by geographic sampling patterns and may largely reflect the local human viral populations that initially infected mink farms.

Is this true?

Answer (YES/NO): NO